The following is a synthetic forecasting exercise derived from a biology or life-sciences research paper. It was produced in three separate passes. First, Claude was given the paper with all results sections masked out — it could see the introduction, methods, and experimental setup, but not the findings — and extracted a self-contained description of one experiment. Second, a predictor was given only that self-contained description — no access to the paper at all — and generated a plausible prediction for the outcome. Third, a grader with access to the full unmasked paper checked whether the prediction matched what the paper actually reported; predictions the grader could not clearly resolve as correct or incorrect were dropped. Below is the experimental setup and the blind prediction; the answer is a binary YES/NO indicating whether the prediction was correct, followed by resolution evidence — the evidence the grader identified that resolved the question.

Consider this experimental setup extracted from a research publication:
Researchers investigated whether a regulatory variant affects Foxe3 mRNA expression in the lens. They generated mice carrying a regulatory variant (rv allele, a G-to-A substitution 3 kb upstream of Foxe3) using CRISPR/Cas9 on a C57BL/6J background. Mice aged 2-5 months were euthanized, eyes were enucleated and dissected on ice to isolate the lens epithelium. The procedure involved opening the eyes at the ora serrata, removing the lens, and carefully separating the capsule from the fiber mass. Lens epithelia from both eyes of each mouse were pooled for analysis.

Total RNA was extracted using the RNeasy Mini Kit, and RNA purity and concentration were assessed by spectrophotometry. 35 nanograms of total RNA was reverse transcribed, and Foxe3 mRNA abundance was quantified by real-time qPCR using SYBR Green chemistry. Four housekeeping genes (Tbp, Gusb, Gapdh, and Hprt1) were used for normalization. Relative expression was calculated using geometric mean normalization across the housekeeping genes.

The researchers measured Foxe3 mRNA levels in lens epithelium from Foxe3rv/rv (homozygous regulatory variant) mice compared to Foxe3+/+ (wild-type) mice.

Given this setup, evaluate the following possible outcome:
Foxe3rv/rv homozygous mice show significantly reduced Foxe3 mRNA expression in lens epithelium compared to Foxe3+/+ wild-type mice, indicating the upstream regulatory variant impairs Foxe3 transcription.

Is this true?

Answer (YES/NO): YES